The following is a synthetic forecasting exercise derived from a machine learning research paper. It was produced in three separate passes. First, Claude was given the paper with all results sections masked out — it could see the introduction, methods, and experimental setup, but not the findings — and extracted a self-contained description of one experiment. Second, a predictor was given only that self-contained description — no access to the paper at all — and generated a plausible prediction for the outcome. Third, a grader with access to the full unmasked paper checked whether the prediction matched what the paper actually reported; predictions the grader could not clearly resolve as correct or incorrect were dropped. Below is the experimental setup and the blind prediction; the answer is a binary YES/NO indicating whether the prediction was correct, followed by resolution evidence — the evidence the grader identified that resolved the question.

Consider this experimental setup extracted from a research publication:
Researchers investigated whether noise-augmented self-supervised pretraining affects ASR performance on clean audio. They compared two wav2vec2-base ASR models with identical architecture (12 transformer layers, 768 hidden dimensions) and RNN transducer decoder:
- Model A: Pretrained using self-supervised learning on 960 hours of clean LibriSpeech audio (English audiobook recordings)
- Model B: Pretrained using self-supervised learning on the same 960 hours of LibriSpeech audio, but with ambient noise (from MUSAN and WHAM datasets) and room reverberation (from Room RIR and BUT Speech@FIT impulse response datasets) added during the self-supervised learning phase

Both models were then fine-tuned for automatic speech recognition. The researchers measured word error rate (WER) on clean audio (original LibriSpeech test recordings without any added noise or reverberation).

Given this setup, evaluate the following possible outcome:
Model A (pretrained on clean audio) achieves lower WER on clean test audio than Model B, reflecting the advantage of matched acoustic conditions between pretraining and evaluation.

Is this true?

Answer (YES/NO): NO